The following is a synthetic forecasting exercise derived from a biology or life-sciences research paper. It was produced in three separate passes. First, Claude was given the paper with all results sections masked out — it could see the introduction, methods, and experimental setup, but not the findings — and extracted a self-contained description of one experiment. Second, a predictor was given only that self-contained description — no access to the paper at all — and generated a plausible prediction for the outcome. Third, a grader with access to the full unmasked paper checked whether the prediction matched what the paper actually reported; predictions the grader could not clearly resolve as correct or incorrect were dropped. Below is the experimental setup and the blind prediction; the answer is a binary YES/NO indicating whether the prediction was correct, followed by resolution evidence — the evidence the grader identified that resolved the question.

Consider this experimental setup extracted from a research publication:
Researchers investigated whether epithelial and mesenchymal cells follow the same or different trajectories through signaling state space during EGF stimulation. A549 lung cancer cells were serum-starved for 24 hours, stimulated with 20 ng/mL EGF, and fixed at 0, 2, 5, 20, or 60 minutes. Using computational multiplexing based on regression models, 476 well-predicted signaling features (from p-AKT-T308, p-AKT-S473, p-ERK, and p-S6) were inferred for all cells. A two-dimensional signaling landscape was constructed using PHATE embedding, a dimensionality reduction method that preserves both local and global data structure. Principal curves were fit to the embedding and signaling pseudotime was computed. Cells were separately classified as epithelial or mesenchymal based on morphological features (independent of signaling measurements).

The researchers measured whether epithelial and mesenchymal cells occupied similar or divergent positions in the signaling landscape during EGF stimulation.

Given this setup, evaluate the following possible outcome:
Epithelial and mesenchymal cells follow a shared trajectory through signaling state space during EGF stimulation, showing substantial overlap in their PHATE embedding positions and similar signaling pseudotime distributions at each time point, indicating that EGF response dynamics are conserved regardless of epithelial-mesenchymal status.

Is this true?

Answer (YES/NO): NO